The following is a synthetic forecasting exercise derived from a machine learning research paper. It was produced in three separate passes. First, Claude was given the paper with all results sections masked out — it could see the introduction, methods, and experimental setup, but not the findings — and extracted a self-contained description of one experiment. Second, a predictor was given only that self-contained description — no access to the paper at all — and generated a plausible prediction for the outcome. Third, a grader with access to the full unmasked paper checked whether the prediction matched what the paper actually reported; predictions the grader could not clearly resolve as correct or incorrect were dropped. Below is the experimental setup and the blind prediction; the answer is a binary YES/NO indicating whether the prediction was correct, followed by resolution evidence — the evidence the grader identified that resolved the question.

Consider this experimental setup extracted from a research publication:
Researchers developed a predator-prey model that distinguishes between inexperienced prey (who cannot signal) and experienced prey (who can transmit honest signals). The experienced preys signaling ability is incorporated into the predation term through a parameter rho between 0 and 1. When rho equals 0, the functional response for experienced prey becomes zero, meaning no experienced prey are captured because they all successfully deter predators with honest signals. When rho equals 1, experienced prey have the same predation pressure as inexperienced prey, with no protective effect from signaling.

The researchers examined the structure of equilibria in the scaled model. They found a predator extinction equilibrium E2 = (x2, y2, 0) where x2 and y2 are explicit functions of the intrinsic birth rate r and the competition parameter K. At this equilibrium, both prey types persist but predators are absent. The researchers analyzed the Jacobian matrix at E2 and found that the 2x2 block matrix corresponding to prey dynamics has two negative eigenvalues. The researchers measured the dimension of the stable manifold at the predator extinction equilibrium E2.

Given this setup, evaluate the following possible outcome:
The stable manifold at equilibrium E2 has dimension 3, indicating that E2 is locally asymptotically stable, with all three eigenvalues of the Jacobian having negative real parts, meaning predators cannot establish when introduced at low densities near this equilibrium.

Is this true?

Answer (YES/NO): NO